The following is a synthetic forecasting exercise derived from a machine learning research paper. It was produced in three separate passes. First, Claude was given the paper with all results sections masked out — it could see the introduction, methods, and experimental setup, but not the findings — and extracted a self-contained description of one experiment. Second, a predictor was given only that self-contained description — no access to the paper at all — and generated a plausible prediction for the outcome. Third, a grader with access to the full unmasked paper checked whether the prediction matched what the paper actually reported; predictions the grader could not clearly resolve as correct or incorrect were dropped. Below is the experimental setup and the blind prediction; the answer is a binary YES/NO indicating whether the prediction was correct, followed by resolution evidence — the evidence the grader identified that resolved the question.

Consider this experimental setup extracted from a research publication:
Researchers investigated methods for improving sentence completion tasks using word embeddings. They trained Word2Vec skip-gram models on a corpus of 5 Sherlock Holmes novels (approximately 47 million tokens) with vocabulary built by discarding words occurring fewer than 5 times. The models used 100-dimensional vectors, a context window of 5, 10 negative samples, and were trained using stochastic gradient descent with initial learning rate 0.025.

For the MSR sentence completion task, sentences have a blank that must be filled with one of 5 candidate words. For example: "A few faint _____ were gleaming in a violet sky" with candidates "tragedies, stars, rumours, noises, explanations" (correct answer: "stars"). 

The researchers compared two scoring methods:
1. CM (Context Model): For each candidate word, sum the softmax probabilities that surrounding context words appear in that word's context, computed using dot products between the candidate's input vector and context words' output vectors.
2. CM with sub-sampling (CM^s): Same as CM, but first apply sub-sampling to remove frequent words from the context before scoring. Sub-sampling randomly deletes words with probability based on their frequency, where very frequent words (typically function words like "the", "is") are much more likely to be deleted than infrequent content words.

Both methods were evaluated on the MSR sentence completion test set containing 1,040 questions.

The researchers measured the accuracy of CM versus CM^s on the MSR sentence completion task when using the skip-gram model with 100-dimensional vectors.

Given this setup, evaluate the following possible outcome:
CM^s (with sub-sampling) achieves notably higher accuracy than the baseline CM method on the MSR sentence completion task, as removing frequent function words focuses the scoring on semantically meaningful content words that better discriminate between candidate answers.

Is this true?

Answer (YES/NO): YES